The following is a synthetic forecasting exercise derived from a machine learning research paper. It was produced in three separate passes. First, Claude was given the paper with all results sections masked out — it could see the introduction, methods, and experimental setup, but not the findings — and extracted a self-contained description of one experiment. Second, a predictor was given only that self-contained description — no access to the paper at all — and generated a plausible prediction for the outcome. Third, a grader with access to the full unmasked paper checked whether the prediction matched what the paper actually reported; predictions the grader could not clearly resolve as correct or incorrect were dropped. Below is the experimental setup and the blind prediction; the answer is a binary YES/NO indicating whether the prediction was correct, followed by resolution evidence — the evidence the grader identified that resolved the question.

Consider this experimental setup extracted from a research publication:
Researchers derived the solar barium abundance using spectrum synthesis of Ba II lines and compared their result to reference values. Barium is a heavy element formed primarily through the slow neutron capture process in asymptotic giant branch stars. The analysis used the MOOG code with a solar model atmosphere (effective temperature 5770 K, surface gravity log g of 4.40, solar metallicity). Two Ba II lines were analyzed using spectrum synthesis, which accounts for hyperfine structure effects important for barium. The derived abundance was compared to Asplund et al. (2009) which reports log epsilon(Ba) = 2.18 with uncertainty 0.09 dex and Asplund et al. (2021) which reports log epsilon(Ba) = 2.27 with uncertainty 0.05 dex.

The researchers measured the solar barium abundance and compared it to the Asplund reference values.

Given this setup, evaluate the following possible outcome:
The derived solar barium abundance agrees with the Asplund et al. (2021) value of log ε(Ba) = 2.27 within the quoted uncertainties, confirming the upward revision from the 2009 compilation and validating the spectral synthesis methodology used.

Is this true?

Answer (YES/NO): NO